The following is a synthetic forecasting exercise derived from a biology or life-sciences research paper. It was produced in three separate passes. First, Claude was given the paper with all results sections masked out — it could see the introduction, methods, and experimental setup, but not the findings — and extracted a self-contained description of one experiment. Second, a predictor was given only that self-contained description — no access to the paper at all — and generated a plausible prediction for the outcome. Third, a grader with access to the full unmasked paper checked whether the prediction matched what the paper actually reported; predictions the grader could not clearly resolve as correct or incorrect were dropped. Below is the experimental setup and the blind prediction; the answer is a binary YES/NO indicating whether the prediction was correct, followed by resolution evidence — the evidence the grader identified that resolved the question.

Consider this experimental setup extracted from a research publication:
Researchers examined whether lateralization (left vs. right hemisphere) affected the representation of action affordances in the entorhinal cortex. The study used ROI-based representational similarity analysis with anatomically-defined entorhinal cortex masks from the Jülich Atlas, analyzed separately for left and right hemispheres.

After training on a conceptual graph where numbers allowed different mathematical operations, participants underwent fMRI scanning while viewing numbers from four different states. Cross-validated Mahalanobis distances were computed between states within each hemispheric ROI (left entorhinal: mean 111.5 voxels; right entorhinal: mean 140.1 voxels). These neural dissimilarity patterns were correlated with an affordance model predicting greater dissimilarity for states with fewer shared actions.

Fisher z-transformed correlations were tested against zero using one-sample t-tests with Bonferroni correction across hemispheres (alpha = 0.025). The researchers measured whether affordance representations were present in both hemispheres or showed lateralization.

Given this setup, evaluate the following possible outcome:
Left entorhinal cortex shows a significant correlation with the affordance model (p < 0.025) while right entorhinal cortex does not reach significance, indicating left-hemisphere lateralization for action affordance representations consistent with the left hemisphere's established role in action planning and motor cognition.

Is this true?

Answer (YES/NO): NO